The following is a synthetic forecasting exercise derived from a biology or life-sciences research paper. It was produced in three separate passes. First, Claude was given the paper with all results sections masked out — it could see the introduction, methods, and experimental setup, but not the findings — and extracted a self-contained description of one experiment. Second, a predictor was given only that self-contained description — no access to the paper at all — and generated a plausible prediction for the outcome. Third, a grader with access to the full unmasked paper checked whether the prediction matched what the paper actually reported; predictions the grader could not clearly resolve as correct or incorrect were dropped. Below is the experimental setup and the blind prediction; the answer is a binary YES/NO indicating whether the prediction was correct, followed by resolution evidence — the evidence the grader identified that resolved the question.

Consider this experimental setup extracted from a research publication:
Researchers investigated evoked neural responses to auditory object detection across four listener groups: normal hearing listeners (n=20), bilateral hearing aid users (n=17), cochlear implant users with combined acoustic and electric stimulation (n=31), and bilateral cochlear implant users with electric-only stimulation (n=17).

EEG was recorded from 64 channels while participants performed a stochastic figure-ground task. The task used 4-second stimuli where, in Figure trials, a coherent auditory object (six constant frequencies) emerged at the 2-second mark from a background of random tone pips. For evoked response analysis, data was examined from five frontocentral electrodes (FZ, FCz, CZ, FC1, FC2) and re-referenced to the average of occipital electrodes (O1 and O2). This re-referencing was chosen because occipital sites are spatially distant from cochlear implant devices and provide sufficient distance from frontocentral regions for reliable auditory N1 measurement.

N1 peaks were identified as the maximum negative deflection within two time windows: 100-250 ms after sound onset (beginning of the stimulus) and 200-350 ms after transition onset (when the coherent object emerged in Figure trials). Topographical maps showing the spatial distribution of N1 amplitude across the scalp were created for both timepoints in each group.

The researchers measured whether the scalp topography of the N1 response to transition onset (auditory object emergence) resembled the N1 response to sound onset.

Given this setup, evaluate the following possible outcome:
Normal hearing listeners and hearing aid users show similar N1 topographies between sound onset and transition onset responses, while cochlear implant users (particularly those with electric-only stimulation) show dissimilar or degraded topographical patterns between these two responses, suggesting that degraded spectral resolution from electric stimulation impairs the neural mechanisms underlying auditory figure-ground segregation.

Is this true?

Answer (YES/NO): NO